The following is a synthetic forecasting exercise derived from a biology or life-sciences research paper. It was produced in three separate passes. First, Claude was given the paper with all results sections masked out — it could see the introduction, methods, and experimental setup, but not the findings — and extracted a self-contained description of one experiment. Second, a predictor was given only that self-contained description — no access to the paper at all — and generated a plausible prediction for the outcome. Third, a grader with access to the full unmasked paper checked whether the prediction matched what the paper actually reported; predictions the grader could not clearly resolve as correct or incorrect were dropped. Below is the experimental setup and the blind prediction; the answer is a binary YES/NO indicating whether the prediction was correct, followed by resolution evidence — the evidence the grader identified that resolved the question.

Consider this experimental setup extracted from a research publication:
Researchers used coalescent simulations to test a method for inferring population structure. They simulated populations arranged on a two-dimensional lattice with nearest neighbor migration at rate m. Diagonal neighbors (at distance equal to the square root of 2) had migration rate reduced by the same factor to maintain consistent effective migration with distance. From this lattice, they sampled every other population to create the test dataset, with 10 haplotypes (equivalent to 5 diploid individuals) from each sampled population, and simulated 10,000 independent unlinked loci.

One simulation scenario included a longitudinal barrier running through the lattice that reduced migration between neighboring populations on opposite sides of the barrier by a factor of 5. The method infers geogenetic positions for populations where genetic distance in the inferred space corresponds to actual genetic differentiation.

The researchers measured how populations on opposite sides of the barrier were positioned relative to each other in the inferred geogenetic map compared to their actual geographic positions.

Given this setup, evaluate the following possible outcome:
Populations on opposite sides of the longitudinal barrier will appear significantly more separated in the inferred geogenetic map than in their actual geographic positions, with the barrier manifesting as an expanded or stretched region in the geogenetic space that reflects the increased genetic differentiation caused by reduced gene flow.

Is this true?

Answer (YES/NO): YES